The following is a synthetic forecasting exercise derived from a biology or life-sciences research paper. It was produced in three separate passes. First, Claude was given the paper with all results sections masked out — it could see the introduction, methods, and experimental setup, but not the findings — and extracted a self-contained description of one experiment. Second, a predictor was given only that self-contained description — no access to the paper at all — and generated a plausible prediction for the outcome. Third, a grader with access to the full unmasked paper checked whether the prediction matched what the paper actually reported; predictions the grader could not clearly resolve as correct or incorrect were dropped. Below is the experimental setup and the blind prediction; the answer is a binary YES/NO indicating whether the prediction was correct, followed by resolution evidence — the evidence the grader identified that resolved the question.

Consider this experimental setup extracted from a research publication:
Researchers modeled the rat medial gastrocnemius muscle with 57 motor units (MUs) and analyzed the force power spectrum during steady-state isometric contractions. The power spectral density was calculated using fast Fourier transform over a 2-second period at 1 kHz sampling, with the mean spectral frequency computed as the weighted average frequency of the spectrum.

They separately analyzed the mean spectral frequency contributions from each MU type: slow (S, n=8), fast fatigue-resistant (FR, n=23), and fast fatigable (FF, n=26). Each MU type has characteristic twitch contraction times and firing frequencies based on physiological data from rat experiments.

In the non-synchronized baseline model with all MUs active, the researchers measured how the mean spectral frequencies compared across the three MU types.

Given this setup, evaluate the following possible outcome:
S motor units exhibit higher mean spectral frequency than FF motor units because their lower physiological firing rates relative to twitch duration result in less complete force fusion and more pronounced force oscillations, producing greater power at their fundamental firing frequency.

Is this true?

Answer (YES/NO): NO